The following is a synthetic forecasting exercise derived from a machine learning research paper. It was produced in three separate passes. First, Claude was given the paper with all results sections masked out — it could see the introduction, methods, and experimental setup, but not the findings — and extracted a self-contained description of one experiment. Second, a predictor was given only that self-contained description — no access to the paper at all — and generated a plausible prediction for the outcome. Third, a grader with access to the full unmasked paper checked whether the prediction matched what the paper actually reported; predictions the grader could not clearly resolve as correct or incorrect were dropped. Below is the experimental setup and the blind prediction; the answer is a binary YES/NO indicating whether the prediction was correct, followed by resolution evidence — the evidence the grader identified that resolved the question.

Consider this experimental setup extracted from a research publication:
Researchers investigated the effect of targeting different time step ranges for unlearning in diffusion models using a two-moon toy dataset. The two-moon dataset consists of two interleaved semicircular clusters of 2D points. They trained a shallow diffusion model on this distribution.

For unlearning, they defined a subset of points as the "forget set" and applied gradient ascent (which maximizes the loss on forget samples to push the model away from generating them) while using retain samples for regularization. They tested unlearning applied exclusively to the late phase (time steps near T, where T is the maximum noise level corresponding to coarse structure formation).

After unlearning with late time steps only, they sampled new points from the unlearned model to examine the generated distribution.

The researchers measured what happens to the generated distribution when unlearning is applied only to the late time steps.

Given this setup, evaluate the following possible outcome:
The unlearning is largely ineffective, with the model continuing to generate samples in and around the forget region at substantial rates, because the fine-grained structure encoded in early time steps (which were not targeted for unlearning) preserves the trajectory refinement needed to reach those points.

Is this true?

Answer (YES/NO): NO